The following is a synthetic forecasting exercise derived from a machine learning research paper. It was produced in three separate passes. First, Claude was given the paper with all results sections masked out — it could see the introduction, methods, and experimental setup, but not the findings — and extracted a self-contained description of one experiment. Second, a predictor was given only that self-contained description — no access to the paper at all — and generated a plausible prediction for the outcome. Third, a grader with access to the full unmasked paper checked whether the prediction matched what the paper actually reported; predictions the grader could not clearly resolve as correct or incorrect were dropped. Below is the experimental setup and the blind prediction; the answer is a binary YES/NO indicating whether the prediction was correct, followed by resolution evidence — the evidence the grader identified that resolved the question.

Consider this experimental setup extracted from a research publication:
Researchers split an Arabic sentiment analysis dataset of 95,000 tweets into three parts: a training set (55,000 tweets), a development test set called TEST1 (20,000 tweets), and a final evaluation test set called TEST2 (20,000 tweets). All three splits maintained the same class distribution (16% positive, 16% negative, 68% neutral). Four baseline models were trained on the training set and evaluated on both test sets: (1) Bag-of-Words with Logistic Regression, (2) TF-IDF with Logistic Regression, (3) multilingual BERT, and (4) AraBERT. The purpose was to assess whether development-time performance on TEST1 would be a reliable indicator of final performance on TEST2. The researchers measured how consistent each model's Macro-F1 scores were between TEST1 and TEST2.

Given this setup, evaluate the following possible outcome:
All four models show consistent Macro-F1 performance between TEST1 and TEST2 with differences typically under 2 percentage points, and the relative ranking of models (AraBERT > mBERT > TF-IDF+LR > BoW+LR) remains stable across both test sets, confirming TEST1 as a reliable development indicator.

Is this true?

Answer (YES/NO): NO